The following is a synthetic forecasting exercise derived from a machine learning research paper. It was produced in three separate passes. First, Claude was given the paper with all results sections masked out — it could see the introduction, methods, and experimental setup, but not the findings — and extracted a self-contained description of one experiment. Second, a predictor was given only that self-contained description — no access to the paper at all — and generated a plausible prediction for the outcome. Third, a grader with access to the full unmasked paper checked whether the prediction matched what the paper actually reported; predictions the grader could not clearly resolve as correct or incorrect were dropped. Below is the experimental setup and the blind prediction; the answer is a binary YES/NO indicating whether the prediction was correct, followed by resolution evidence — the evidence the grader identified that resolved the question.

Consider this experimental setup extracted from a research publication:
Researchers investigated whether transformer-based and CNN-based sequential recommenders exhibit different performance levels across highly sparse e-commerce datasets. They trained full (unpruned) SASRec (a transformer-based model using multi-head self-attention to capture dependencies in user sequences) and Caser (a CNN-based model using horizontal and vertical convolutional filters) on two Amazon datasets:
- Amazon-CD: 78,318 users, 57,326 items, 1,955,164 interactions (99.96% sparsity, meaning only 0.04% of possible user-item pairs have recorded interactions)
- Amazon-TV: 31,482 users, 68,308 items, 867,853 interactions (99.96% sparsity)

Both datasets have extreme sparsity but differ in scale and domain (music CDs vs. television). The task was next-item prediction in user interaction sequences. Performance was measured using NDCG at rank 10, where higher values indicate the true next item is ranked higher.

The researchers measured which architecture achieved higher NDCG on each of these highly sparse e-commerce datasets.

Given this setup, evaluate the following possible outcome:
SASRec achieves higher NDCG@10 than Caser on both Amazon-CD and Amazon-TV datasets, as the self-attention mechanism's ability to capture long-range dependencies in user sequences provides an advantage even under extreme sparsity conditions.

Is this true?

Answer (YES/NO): YES